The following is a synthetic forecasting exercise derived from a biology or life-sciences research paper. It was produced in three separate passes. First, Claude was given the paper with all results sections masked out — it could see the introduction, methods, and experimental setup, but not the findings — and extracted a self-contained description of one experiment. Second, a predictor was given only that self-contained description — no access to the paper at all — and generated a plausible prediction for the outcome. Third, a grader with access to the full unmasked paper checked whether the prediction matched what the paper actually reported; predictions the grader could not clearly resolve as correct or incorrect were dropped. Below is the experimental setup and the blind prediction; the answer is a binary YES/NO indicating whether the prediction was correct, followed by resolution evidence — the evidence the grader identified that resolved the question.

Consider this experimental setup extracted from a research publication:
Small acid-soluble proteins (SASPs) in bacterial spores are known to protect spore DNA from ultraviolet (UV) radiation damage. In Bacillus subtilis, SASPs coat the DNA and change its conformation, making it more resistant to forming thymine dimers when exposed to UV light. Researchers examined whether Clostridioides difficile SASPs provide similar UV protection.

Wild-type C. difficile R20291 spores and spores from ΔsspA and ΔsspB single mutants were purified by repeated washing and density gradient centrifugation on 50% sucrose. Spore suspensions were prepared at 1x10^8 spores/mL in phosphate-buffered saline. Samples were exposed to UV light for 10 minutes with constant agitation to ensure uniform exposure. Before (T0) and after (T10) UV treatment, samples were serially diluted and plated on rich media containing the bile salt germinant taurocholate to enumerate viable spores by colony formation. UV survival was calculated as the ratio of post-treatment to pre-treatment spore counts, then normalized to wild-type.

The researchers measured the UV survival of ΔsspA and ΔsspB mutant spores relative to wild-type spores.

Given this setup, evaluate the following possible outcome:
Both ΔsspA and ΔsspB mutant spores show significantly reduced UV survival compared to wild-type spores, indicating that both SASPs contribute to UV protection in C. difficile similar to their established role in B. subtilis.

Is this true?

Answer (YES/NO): YES